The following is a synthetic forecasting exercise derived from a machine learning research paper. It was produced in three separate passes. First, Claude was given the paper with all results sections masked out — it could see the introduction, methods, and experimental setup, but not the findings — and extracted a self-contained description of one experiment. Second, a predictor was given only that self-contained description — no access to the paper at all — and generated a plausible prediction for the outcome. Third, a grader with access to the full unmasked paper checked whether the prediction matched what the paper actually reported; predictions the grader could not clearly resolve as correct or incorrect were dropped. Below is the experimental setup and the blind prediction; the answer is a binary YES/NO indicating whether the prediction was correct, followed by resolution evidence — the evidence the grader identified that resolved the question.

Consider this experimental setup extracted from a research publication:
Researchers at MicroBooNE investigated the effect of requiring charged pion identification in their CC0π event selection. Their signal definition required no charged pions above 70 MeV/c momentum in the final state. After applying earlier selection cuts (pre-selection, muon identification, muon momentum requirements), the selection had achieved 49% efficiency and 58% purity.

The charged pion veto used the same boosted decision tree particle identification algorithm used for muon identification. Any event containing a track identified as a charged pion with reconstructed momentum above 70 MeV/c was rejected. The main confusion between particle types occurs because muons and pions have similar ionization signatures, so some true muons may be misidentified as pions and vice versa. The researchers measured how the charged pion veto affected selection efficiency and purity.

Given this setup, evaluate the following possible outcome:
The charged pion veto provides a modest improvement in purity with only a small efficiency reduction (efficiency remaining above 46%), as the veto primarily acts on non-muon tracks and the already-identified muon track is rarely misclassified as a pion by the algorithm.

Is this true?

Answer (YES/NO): NO